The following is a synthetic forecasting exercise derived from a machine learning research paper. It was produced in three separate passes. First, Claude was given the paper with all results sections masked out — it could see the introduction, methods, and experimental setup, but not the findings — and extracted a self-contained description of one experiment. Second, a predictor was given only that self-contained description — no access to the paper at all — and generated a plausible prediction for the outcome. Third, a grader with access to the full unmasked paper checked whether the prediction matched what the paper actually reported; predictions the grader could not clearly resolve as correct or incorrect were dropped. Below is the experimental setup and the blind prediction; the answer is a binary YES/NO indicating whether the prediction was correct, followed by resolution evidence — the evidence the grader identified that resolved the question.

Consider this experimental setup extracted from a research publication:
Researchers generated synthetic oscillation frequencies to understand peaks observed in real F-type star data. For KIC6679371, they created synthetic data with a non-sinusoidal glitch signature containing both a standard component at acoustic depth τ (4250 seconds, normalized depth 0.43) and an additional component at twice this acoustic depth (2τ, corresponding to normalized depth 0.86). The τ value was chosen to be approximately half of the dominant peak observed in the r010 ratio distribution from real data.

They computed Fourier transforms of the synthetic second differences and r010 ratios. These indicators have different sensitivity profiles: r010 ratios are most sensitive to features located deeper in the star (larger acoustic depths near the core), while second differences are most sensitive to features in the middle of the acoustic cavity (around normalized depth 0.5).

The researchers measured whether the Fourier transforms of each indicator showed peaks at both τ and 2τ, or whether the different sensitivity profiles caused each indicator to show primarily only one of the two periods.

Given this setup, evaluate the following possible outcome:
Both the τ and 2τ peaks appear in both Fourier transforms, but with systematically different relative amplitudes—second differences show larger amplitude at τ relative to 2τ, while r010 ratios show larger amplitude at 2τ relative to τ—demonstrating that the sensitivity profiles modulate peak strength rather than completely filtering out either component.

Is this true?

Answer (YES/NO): NO